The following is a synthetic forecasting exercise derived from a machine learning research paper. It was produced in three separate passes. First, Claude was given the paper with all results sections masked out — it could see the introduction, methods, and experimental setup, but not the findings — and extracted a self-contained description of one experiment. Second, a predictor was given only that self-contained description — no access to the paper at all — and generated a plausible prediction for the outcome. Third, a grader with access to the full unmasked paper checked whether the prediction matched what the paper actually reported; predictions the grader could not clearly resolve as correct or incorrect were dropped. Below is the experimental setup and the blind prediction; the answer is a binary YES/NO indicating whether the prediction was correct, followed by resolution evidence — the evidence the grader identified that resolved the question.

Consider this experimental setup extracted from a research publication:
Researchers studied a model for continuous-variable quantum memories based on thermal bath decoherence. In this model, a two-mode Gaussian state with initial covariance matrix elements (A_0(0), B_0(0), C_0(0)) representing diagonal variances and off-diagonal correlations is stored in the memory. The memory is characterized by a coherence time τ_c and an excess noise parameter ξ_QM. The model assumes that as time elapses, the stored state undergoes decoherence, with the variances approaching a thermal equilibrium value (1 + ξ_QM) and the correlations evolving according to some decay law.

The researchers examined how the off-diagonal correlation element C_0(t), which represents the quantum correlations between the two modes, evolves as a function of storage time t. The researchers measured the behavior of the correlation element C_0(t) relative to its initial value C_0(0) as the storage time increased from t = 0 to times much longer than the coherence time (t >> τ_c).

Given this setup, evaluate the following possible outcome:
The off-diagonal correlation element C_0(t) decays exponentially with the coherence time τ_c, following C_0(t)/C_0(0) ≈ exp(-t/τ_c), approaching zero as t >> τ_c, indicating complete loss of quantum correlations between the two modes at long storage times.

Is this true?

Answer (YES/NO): YES